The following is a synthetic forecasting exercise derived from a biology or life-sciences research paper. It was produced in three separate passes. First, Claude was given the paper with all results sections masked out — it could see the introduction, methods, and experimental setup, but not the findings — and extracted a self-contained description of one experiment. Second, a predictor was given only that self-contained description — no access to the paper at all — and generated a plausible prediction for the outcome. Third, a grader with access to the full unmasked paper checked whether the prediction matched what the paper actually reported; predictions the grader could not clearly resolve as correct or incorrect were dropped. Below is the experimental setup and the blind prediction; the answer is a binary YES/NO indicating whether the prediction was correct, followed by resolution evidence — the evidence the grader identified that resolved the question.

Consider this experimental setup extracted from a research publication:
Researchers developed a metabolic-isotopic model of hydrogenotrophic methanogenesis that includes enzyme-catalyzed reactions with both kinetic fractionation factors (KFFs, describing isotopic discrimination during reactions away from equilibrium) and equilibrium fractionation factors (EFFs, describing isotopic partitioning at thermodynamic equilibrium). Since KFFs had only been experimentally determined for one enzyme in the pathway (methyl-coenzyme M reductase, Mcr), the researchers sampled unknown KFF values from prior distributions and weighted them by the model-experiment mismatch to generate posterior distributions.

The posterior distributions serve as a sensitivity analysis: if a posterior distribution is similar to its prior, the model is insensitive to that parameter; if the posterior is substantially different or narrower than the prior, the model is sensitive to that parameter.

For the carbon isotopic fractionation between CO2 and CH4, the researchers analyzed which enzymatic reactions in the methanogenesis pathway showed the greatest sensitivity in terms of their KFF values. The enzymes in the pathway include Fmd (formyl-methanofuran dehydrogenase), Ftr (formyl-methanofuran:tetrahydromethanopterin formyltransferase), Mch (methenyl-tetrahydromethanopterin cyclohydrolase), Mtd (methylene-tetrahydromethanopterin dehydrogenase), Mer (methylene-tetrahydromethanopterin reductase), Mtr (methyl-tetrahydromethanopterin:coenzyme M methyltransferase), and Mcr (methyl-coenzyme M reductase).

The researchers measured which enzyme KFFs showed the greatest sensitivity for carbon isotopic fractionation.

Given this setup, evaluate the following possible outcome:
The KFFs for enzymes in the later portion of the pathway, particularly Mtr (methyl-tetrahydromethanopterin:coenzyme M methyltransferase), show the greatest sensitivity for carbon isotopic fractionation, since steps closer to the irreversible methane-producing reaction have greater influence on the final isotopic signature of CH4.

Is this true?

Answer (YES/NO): NO